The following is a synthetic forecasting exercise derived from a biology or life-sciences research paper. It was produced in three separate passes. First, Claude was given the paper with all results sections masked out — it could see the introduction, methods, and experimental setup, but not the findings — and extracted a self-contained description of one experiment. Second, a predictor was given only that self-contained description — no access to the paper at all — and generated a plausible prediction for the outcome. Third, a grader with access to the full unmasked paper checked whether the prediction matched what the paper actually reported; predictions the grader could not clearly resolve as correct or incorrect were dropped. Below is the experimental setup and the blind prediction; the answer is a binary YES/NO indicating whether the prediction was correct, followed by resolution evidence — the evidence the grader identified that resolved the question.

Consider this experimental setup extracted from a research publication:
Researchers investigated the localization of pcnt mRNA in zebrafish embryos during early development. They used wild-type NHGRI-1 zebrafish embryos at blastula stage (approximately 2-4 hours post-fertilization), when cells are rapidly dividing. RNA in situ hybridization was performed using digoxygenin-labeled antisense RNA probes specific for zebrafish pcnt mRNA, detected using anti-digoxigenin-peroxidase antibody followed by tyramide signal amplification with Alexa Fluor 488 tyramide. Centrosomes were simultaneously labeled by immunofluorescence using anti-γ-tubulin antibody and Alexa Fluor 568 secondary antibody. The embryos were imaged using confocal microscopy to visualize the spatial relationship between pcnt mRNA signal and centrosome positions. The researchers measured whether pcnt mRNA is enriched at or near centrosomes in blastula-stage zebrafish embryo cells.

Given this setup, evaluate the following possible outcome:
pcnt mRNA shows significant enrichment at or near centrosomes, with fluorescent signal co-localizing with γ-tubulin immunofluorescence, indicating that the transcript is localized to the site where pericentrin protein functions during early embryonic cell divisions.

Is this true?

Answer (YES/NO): YES